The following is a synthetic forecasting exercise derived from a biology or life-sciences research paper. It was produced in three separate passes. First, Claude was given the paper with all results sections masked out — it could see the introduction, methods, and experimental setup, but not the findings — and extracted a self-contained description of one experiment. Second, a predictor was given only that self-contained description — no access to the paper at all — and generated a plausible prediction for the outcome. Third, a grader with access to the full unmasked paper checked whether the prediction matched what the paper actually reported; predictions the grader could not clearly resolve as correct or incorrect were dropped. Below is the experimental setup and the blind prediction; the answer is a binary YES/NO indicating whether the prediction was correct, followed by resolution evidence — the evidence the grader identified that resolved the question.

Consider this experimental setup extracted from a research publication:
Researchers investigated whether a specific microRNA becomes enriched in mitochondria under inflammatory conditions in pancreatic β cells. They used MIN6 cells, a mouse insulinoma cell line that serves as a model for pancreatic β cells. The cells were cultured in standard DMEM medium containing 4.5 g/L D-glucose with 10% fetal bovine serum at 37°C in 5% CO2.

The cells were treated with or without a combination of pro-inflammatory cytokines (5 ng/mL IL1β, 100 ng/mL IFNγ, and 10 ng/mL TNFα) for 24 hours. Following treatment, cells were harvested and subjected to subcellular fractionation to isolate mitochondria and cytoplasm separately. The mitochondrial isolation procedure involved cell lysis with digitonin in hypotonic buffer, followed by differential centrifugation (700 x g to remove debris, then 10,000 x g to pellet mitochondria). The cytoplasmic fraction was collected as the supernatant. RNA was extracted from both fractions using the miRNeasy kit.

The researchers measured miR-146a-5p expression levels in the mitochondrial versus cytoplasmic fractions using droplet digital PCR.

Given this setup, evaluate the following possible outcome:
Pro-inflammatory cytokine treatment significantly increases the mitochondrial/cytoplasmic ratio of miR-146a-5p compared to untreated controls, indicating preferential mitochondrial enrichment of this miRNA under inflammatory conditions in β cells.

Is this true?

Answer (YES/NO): NO